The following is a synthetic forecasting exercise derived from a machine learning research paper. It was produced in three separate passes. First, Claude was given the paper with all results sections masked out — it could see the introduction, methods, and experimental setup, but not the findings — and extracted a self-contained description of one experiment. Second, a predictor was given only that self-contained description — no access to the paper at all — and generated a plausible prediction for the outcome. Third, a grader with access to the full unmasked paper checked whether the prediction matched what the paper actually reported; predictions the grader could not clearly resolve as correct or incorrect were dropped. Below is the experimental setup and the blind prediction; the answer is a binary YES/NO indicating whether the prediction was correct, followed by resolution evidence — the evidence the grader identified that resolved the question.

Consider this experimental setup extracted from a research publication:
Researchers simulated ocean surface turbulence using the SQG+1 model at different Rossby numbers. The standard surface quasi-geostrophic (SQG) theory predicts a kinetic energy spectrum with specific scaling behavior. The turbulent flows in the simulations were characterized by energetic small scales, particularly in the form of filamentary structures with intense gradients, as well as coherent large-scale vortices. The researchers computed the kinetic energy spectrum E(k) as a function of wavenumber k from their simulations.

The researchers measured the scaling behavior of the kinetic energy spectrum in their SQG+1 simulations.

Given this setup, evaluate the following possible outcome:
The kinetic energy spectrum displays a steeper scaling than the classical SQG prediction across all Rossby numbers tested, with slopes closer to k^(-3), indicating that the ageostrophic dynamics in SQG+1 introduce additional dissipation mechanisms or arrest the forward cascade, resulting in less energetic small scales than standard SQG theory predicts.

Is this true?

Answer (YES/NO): NO